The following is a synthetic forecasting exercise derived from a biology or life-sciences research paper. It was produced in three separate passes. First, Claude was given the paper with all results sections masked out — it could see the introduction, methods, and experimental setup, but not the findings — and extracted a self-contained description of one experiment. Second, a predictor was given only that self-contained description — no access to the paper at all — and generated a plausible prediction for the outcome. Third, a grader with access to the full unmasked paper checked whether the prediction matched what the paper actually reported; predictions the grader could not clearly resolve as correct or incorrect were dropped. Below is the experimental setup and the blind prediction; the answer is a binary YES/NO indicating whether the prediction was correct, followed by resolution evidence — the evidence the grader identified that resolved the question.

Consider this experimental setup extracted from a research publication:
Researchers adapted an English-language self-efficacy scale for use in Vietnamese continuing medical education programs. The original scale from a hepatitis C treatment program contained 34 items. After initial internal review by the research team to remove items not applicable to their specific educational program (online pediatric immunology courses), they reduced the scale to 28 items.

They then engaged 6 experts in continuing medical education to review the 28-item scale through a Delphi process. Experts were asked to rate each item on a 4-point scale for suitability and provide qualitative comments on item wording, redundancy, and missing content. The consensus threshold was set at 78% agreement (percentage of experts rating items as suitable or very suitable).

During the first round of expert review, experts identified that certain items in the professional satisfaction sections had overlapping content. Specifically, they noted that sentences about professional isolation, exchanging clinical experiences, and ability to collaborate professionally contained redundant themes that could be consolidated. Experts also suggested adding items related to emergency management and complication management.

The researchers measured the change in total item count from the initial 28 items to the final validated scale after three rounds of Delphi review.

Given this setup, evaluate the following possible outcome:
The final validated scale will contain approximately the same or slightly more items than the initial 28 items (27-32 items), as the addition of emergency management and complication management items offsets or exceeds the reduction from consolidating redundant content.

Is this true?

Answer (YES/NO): NO